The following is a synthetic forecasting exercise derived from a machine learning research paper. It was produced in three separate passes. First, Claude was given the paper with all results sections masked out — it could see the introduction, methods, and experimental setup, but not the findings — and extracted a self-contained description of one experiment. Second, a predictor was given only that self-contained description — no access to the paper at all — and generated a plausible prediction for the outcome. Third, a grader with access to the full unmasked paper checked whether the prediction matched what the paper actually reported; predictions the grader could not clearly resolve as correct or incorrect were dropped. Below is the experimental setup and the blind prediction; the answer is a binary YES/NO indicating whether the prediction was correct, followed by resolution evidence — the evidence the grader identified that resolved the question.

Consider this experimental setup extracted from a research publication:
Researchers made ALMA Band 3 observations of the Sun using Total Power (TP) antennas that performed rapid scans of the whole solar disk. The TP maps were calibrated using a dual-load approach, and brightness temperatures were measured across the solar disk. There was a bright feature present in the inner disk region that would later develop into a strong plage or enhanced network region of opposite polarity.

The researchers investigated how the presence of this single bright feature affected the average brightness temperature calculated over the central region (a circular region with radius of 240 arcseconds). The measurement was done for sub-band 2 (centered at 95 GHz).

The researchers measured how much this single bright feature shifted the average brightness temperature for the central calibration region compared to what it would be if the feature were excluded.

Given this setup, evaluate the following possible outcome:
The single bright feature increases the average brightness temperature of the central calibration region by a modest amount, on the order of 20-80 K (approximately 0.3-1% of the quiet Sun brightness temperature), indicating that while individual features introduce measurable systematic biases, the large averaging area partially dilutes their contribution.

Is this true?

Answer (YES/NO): NO